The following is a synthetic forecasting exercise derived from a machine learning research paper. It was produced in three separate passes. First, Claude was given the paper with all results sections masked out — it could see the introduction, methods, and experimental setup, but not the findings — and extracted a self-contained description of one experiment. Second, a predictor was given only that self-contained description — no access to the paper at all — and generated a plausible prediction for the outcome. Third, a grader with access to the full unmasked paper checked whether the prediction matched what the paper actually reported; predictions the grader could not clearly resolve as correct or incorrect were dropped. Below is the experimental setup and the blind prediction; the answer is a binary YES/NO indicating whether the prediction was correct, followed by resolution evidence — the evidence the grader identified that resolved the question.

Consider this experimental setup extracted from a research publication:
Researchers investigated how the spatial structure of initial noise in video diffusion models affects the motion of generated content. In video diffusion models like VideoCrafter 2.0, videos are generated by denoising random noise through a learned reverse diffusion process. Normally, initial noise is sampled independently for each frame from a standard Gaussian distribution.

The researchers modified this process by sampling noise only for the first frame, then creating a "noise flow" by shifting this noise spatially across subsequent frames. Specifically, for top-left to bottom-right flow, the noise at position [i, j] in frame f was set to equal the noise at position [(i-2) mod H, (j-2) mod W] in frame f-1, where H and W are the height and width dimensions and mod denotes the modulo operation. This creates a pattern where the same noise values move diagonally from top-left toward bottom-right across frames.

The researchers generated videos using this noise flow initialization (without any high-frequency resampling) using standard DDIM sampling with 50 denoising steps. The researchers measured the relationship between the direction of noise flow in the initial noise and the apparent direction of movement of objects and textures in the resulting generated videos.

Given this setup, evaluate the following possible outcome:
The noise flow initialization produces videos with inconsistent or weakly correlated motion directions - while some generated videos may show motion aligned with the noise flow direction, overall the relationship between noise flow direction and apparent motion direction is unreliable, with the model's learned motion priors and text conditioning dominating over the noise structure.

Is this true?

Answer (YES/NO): NO